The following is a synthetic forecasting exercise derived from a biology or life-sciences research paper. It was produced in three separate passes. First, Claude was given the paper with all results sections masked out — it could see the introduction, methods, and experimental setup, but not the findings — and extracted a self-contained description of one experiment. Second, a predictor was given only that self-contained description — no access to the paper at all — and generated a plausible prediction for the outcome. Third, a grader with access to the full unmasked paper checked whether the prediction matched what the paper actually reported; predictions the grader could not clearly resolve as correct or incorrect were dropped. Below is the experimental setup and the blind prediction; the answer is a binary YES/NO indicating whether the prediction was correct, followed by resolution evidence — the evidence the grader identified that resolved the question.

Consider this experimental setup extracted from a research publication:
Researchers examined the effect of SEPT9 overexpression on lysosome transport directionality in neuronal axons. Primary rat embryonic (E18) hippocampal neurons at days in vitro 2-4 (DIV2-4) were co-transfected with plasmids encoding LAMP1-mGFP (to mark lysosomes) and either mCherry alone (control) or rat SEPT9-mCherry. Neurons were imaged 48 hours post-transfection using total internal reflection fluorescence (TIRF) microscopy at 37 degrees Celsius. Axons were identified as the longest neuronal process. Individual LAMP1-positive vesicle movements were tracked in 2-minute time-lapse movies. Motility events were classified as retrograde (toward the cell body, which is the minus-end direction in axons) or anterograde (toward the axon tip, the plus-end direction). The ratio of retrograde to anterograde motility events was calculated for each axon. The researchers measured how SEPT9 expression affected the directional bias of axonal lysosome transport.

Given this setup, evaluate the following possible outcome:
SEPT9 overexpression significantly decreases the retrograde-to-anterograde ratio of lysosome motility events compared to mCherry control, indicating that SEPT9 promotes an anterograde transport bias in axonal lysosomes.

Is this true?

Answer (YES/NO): NO